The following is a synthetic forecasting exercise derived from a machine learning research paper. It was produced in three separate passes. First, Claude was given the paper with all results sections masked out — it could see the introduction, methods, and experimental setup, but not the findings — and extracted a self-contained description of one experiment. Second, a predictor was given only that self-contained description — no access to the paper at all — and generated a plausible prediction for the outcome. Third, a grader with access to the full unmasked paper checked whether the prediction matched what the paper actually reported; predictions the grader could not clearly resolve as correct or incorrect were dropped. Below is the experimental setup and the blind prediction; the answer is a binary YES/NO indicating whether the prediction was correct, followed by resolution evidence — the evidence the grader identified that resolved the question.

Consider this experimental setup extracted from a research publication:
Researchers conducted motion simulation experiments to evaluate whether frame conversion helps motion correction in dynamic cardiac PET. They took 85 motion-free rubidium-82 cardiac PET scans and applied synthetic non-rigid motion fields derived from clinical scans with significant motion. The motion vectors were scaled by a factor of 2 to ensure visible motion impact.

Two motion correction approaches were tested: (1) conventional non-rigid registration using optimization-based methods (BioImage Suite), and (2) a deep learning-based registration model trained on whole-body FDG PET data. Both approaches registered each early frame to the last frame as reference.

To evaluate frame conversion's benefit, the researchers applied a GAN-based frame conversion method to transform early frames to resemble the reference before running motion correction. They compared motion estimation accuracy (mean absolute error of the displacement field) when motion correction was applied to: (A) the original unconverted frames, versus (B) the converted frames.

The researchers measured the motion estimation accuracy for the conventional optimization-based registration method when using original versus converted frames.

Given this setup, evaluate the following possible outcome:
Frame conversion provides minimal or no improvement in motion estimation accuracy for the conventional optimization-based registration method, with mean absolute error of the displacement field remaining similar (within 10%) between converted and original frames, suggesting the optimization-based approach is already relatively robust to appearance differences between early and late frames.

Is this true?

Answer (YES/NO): NO